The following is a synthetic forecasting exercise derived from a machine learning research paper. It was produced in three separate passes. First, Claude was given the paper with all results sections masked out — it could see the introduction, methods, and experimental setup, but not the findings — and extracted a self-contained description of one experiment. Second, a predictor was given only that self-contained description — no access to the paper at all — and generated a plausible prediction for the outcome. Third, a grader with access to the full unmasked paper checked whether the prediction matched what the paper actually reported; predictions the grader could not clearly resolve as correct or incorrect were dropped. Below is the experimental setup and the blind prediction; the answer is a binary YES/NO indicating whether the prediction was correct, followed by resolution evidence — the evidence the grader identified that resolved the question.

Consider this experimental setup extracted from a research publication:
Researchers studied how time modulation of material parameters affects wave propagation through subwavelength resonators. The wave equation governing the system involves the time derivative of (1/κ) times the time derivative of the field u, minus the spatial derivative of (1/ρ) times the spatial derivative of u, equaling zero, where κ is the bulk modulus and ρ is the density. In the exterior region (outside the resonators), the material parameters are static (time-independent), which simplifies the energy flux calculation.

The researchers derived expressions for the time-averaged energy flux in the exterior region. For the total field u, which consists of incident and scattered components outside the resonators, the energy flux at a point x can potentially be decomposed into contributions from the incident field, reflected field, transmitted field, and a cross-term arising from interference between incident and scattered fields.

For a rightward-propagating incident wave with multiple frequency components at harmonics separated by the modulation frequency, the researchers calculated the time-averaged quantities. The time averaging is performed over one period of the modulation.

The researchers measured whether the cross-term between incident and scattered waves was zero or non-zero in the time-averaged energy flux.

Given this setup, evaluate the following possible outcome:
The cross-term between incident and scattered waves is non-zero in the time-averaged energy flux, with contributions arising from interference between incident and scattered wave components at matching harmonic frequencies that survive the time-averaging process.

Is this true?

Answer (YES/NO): NO